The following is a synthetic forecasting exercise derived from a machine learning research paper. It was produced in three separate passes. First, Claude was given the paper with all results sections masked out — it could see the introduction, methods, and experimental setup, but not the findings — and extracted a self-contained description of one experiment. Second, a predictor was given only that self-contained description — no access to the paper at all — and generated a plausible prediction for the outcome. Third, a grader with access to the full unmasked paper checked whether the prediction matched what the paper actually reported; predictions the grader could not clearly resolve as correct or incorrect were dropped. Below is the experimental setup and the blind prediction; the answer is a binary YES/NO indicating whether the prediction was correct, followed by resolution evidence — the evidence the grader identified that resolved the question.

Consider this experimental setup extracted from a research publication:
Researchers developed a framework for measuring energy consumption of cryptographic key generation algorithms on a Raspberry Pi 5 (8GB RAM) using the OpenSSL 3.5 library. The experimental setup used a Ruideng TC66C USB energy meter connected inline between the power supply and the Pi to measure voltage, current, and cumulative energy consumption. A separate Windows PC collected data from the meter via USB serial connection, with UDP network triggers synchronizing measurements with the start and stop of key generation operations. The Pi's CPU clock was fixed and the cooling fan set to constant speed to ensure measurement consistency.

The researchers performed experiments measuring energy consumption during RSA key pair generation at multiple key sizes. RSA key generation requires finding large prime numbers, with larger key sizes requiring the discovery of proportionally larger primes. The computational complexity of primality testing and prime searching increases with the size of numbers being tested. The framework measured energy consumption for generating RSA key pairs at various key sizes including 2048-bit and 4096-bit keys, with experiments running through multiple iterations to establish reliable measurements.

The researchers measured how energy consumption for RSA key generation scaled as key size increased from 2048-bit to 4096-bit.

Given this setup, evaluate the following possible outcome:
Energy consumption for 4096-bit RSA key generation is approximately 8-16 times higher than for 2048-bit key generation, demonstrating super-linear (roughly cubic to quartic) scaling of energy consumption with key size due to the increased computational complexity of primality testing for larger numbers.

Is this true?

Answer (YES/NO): YES